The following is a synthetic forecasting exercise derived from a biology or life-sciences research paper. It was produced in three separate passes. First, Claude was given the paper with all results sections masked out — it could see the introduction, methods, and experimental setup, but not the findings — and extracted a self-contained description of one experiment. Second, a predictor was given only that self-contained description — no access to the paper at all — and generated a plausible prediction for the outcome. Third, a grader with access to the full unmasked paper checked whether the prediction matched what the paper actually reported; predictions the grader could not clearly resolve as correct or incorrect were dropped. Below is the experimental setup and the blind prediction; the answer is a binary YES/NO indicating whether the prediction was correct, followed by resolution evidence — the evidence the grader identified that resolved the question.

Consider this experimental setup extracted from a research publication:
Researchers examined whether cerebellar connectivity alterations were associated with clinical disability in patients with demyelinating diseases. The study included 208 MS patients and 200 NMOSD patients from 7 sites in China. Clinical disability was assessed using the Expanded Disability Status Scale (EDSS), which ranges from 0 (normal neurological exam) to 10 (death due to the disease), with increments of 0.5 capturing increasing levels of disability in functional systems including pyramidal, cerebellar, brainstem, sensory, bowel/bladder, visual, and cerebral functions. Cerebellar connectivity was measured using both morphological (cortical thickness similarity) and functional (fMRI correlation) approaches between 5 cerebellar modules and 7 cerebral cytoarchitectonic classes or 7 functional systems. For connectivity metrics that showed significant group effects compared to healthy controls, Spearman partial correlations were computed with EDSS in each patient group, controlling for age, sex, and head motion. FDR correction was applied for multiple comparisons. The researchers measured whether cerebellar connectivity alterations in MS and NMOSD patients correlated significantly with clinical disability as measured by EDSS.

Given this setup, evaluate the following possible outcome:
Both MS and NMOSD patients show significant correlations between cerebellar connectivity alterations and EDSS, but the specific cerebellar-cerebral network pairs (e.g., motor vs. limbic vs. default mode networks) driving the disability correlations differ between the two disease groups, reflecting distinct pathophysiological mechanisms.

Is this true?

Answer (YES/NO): NO